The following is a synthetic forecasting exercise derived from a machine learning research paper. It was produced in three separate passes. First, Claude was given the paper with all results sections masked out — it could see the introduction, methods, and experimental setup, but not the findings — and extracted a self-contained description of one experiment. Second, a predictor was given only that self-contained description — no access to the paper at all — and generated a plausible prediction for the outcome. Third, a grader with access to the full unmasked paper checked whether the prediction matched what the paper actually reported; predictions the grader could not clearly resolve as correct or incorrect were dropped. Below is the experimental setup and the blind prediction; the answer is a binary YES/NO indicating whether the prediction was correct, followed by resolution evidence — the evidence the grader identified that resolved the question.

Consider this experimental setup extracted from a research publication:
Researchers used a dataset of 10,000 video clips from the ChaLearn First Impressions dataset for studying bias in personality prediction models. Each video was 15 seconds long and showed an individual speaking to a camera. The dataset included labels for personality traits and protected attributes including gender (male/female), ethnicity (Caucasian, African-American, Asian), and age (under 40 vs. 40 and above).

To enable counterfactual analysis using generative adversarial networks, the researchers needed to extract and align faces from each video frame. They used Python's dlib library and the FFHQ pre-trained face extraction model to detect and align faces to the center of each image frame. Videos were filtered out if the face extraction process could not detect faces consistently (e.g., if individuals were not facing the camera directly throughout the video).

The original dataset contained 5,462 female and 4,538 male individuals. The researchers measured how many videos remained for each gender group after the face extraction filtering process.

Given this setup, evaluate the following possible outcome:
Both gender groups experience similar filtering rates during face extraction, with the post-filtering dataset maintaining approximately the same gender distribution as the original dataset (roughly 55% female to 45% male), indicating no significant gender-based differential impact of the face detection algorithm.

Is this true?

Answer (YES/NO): NO